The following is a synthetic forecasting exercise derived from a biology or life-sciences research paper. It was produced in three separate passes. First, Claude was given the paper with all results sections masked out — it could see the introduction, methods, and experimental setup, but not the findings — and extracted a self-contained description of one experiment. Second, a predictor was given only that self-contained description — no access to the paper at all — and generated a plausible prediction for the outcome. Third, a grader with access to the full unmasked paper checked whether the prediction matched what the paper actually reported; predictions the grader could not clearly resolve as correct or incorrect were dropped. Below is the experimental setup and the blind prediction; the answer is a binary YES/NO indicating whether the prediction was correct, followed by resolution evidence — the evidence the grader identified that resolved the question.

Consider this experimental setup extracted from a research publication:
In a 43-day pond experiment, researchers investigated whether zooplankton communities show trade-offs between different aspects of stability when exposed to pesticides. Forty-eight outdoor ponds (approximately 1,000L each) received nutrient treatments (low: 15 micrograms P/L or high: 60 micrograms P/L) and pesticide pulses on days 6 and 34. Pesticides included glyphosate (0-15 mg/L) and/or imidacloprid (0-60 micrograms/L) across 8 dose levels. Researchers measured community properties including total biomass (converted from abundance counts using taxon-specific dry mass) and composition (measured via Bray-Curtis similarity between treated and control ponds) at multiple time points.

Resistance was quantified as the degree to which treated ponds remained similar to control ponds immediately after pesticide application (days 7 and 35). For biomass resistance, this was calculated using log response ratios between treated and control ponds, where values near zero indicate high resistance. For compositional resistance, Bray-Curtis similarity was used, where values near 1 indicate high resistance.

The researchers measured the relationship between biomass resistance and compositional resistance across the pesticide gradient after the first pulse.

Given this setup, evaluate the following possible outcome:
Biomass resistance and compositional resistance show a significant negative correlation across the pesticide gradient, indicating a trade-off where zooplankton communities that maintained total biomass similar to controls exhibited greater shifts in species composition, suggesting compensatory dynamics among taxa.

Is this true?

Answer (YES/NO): NO